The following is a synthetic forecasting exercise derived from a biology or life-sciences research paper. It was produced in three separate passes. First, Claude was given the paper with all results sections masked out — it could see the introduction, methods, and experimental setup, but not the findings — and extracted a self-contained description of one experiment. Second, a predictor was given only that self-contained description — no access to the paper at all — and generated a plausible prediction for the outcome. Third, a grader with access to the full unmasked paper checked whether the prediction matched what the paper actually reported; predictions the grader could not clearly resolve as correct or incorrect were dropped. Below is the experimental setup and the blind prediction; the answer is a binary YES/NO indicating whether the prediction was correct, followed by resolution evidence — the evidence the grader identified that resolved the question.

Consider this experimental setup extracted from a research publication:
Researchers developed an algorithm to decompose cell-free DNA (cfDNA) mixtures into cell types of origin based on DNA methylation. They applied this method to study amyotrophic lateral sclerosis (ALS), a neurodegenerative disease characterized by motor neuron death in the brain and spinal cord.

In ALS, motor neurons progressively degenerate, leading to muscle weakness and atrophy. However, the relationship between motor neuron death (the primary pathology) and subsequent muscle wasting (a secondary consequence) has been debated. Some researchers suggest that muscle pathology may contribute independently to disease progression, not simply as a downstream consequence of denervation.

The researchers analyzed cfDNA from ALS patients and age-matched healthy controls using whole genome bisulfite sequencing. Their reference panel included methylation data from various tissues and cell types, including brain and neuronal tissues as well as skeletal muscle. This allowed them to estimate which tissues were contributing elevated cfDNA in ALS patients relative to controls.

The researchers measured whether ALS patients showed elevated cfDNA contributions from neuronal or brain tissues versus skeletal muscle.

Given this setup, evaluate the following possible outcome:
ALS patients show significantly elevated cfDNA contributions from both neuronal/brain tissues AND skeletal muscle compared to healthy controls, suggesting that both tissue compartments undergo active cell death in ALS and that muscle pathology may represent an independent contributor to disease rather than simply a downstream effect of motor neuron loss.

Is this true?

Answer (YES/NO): NO